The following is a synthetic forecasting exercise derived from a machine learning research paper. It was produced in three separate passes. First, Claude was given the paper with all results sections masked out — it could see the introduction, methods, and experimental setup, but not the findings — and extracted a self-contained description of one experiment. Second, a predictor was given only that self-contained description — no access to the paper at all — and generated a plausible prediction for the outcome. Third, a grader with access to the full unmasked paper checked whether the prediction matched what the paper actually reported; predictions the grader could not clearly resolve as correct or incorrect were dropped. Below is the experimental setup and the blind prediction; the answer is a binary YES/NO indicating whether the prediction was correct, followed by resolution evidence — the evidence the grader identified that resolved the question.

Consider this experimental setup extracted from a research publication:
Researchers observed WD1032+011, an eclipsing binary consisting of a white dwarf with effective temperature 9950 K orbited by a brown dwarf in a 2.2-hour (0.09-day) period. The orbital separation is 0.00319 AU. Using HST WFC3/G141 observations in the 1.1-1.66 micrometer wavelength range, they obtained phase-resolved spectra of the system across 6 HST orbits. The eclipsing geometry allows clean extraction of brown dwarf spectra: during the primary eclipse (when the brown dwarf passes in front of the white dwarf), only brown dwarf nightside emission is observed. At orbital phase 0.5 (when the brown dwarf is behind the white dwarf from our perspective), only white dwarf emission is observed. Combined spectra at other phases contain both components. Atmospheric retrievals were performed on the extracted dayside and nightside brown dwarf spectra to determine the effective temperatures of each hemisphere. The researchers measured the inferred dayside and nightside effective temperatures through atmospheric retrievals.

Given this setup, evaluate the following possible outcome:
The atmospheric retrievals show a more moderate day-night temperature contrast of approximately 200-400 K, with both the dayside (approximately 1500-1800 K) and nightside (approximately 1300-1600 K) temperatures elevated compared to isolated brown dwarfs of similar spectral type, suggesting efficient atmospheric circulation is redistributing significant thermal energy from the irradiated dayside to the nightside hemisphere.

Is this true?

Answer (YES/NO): NO